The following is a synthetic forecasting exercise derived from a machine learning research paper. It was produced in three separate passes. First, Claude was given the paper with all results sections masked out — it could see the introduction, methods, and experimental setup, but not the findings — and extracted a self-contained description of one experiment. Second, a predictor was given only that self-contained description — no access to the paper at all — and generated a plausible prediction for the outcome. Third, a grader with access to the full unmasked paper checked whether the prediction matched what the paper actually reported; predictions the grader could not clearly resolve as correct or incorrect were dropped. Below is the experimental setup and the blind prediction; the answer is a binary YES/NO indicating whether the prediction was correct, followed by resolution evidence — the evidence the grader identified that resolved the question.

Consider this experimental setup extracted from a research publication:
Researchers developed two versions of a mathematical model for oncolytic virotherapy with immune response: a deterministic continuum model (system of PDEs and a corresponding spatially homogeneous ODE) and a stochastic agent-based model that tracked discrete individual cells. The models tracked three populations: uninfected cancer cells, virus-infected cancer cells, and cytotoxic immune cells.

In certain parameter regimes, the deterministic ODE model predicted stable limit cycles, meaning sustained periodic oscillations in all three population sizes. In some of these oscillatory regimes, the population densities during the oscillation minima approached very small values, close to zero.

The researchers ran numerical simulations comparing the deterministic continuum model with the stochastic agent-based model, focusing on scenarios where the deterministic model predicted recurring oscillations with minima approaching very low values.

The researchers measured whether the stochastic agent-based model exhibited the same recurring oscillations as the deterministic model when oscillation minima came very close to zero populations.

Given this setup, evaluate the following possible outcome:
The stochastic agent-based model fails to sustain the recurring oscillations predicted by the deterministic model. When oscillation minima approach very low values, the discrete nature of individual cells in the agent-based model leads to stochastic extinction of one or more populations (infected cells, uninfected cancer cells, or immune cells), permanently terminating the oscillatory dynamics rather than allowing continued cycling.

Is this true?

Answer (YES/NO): YES